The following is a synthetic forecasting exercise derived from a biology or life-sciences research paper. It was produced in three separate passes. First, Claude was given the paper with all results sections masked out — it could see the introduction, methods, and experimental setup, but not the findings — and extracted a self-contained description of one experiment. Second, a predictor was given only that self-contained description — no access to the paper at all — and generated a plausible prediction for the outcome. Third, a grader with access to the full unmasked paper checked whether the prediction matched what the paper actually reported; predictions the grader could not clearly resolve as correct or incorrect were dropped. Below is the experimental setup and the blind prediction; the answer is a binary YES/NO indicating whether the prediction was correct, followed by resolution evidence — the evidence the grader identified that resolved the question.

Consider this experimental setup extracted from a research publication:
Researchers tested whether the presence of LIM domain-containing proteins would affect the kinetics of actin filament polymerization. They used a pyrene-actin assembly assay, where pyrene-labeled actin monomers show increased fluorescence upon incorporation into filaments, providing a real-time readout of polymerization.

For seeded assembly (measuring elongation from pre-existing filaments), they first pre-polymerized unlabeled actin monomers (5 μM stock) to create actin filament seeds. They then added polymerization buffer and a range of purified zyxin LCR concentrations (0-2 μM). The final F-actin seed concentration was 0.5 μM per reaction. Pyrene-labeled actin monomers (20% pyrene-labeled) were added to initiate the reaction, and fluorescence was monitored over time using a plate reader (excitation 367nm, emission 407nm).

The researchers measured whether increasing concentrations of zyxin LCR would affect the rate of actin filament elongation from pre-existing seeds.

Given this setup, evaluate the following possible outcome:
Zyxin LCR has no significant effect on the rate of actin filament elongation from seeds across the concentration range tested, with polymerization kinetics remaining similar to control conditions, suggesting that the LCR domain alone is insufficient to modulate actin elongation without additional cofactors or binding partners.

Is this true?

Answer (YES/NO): YES